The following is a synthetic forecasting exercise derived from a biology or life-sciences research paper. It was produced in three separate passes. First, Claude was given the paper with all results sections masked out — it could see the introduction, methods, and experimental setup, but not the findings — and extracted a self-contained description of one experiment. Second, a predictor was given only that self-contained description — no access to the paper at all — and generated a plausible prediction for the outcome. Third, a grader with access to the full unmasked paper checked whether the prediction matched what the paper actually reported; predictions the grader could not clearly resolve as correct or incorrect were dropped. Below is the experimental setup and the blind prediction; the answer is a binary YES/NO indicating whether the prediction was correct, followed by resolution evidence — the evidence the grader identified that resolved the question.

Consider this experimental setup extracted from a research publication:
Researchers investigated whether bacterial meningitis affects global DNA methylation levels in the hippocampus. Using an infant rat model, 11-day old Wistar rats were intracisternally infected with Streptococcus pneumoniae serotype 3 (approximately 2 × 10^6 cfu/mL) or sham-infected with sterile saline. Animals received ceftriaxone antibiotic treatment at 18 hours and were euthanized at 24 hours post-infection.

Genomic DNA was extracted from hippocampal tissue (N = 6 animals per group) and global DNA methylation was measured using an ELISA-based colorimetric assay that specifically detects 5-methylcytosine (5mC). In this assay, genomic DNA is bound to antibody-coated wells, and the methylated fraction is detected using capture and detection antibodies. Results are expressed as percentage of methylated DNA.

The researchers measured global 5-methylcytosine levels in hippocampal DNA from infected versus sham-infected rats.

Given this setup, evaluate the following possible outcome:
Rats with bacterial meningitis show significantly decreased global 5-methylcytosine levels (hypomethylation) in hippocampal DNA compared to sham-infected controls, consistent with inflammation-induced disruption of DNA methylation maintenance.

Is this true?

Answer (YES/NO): YES